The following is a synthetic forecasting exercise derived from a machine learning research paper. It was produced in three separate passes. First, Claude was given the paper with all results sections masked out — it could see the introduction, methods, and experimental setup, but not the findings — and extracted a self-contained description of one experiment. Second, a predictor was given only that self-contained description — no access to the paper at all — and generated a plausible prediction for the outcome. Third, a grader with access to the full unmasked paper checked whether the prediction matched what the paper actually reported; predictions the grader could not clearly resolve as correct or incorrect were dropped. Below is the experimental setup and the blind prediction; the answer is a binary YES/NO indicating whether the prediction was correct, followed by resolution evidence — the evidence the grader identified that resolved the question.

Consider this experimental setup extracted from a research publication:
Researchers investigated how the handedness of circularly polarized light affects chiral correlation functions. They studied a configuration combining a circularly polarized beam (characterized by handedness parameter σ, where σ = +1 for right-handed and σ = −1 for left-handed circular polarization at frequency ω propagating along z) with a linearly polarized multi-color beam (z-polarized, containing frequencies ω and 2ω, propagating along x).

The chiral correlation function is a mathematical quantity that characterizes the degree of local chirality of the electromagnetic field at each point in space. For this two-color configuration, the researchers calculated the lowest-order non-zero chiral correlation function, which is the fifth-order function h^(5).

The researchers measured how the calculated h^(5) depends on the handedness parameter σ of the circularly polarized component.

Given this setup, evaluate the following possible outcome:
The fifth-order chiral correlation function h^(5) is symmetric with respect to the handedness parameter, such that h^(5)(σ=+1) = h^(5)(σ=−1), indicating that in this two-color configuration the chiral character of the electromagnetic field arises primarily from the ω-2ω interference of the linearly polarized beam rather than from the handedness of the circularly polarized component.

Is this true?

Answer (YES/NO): NO